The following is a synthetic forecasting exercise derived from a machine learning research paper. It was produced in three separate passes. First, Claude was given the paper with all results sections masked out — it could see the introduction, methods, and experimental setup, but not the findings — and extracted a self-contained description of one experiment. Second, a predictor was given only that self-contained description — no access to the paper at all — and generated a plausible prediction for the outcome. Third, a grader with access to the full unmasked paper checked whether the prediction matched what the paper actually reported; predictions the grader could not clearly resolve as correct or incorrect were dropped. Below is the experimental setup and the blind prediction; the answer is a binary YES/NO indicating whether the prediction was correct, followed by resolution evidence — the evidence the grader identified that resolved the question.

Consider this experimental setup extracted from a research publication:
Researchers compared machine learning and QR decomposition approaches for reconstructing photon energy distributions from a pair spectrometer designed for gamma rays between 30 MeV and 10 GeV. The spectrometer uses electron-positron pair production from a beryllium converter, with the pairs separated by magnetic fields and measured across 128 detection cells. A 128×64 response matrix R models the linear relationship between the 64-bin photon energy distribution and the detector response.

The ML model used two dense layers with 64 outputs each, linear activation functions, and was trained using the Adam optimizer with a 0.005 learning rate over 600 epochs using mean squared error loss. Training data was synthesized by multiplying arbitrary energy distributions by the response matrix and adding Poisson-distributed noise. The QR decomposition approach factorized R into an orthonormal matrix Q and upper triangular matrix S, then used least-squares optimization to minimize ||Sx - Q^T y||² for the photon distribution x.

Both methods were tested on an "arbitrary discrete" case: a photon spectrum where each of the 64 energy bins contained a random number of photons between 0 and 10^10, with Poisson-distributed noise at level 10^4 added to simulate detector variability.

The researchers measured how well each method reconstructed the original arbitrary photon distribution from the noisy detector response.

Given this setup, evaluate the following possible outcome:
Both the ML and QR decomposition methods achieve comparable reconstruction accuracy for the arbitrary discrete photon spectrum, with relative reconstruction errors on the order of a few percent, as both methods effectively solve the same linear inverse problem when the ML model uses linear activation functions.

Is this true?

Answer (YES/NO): NO